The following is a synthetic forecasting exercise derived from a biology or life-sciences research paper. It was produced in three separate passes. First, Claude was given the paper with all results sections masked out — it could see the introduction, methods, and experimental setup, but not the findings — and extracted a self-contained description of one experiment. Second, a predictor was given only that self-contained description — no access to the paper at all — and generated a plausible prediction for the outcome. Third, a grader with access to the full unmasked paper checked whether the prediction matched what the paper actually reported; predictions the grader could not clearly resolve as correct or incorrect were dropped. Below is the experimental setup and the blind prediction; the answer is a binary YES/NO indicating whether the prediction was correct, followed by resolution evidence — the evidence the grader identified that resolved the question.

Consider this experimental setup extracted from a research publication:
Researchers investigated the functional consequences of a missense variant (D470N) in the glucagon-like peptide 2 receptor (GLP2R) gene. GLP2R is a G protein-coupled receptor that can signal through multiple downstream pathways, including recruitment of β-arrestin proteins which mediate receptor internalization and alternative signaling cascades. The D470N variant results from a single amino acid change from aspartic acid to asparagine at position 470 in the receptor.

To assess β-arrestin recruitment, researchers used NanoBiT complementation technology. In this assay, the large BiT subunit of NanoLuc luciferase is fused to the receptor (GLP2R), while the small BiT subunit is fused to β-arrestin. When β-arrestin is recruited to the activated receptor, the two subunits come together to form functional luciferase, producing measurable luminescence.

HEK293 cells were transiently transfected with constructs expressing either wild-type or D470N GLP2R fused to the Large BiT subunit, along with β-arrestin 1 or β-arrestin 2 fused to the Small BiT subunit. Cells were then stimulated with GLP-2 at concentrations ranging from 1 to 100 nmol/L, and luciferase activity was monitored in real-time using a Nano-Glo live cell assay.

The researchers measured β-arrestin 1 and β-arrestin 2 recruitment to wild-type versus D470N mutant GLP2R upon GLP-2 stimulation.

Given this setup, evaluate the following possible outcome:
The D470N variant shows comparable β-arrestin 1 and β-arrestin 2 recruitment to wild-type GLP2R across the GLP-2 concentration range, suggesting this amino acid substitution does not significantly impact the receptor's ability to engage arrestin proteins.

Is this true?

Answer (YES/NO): NO